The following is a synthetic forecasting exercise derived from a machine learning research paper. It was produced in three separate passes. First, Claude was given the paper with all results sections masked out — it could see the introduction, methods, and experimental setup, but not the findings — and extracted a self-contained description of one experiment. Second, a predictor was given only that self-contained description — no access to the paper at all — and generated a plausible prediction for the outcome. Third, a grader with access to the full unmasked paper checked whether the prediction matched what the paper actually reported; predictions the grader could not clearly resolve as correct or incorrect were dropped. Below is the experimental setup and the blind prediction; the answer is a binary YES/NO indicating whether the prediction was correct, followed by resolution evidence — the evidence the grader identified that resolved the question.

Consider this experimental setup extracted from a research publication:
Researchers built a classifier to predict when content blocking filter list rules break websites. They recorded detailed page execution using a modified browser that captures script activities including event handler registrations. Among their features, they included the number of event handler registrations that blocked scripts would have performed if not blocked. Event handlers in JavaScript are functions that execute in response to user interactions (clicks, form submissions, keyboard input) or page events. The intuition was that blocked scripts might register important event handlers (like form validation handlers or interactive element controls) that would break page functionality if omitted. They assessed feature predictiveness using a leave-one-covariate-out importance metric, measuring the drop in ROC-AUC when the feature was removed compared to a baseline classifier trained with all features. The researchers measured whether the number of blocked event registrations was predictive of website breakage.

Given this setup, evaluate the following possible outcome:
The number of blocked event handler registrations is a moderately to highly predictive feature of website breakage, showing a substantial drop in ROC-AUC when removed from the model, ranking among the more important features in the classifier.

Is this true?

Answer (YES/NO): NO